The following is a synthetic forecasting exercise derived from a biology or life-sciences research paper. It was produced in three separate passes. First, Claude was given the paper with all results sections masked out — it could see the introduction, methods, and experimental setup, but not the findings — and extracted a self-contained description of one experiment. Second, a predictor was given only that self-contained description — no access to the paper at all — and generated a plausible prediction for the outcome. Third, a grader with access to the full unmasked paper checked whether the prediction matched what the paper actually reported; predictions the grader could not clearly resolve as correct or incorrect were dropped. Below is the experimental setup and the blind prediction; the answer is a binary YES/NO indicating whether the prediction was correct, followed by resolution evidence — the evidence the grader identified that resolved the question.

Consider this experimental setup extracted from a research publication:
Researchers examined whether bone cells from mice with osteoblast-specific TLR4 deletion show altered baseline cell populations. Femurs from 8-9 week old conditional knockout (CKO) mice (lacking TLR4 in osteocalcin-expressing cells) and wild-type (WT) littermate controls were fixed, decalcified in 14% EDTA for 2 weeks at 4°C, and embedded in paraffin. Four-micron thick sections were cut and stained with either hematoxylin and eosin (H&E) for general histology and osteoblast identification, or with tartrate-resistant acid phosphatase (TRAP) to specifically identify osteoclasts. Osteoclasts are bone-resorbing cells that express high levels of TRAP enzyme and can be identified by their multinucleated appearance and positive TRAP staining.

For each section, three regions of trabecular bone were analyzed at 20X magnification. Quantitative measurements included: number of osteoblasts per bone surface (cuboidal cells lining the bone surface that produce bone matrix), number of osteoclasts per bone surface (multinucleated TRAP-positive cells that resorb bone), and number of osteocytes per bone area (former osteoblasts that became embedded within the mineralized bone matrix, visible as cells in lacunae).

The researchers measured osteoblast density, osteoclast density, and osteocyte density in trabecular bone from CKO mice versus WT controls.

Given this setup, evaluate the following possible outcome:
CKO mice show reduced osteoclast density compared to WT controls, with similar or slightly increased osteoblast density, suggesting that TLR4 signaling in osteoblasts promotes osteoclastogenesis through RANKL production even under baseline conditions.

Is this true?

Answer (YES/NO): YES